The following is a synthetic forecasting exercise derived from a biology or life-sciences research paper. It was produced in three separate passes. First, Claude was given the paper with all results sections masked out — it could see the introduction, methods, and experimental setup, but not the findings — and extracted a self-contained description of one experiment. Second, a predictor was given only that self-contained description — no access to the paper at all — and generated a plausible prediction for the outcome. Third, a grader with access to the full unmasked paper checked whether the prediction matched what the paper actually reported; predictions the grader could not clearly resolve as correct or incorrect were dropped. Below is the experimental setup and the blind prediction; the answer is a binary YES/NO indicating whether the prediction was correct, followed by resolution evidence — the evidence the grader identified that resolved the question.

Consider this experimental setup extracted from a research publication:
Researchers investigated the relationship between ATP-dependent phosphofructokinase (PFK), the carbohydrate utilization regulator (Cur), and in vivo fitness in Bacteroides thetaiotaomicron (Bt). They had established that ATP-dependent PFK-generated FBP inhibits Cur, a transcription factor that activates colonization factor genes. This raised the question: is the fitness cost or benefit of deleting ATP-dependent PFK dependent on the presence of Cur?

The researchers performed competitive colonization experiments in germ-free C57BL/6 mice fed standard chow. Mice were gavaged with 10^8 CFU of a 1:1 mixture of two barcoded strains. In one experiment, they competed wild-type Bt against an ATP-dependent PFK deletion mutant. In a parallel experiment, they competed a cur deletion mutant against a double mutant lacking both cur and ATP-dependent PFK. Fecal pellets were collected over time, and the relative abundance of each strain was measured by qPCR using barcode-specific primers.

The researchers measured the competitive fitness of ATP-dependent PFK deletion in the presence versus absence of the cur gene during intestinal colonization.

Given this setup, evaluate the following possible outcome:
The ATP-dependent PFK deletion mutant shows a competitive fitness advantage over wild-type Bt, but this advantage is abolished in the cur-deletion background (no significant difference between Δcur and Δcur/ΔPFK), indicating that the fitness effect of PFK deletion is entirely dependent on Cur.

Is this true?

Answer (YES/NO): NO